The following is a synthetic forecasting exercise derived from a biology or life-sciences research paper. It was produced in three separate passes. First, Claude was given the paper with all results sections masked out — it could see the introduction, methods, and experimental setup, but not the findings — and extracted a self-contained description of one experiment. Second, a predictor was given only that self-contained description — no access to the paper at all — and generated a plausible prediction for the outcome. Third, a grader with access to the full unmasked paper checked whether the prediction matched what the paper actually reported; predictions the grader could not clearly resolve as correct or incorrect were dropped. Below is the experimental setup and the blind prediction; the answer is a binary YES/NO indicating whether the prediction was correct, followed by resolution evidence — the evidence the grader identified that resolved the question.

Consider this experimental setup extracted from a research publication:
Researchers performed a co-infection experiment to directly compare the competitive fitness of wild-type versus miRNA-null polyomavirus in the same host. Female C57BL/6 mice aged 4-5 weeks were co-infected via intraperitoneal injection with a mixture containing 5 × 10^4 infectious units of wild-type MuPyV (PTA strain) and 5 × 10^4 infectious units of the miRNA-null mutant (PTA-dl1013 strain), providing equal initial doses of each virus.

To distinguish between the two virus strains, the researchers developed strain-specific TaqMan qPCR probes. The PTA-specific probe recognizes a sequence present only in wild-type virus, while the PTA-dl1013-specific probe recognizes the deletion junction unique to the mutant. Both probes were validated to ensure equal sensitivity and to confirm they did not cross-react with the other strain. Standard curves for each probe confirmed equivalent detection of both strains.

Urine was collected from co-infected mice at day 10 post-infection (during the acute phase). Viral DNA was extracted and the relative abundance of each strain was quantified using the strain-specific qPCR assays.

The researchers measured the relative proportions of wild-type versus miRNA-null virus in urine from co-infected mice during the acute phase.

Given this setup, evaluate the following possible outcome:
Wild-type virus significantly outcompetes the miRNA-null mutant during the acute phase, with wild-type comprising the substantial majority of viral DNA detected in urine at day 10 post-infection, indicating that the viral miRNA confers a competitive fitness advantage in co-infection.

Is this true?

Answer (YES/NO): YES